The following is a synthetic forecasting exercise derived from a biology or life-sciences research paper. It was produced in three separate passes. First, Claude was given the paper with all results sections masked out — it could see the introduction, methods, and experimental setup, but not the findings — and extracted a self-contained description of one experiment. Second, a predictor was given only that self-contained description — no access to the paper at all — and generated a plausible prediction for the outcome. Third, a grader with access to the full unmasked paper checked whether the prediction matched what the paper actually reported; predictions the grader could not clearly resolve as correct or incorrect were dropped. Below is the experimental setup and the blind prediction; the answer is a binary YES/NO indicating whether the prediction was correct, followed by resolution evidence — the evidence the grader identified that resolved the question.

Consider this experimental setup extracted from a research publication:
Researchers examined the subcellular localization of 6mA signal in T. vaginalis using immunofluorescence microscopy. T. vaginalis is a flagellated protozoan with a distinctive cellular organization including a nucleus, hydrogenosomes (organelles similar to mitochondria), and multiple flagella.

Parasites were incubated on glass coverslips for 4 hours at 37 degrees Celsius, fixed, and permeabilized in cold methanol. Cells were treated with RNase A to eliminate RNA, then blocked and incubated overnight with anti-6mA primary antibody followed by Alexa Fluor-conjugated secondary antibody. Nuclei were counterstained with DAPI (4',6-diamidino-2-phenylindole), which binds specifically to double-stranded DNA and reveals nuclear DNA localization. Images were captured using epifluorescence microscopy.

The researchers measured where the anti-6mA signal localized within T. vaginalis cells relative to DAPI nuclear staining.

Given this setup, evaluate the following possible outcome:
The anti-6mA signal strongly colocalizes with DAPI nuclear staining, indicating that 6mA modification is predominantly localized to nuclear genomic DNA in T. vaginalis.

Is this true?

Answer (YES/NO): YES